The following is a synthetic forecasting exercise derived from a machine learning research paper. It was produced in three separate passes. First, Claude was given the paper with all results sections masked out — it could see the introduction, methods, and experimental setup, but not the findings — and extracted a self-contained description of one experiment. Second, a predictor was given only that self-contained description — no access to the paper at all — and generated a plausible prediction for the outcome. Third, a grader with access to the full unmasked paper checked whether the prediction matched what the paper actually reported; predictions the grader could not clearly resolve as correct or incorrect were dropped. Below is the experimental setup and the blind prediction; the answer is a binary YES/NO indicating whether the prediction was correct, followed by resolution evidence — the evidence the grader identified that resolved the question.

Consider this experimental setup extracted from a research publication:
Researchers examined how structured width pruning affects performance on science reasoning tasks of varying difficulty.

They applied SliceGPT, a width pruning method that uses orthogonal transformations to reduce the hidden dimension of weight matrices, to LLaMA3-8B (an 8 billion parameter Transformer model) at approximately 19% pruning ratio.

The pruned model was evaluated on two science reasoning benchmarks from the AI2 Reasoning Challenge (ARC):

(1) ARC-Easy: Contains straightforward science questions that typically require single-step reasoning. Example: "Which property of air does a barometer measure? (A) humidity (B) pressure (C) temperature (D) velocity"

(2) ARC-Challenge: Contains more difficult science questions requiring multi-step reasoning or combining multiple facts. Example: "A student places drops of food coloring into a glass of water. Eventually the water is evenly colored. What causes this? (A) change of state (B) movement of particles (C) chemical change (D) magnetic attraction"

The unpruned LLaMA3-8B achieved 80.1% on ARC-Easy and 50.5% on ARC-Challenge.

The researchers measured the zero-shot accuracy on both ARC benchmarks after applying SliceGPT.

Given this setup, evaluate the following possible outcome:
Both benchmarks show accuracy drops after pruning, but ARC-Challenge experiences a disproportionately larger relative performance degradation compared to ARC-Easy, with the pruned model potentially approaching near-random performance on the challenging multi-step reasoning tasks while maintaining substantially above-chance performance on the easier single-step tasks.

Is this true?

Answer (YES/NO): YES